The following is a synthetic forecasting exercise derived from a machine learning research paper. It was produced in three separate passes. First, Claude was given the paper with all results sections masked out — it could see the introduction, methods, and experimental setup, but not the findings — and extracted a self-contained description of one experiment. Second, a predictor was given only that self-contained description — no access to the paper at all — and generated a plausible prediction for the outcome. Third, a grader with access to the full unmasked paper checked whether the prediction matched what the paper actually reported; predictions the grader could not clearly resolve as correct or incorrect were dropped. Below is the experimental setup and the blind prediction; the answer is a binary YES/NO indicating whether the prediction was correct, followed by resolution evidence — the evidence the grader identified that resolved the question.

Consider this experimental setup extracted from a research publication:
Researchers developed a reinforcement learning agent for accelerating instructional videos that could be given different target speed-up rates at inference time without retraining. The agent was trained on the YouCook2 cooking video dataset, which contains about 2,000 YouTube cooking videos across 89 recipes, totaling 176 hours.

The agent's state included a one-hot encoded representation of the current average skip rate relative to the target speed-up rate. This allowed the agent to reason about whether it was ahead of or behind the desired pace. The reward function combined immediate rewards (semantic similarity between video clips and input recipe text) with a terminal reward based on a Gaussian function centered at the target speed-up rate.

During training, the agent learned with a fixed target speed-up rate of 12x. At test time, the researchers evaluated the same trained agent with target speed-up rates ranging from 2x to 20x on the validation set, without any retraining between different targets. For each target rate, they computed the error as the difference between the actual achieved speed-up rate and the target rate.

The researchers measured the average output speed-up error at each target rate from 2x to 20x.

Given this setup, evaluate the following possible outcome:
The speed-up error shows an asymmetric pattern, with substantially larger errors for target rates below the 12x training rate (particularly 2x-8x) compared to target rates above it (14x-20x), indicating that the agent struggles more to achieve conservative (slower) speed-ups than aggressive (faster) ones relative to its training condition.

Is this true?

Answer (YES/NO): NO